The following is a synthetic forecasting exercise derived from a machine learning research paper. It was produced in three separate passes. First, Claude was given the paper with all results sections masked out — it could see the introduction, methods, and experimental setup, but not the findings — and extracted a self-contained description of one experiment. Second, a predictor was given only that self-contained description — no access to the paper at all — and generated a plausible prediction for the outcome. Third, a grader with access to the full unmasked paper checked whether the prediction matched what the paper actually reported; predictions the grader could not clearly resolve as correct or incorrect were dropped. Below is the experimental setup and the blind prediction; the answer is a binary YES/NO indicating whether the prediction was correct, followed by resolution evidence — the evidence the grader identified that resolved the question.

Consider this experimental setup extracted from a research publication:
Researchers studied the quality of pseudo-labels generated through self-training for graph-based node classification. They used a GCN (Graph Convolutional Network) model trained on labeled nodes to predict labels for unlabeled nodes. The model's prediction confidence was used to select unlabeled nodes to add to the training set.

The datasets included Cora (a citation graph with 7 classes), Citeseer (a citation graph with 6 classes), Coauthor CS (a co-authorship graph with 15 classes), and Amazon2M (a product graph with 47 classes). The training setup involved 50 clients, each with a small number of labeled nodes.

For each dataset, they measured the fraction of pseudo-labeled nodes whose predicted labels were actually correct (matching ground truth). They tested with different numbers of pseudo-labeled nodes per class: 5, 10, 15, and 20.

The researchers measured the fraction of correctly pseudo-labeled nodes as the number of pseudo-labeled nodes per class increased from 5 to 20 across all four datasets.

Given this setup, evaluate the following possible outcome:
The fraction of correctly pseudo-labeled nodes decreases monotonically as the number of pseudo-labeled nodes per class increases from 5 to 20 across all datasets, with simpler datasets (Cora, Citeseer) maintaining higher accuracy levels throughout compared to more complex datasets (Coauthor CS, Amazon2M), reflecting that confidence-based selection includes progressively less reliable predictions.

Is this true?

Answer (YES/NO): NO